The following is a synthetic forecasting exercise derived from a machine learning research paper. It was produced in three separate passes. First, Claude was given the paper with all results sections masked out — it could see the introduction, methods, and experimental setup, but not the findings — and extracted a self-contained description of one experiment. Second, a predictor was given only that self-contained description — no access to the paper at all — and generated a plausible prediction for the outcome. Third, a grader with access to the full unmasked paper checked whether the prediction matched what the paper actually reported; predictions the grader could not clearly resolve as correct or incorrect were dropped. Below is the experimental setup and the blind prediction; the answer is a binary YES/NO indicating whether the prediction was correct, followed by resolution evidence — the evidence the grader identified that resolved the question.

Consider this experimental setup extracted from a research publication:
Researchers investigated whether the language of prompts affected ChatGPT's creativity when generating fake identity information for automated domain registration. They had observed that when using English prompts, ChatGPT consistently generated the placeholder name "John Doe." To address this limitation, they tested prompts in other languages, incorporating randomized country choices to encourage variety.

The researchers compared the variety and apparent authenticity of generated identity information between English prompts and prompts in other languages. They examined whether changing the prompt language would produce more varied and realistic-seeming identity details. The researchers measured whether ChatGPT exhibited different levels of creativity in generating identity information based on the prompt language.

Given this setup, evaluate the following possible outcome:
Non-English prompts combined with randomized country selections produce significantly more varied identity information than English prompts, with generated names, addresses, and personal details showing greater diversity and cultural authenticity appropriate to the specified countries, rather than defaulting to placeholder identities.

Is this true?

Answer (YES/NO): YES